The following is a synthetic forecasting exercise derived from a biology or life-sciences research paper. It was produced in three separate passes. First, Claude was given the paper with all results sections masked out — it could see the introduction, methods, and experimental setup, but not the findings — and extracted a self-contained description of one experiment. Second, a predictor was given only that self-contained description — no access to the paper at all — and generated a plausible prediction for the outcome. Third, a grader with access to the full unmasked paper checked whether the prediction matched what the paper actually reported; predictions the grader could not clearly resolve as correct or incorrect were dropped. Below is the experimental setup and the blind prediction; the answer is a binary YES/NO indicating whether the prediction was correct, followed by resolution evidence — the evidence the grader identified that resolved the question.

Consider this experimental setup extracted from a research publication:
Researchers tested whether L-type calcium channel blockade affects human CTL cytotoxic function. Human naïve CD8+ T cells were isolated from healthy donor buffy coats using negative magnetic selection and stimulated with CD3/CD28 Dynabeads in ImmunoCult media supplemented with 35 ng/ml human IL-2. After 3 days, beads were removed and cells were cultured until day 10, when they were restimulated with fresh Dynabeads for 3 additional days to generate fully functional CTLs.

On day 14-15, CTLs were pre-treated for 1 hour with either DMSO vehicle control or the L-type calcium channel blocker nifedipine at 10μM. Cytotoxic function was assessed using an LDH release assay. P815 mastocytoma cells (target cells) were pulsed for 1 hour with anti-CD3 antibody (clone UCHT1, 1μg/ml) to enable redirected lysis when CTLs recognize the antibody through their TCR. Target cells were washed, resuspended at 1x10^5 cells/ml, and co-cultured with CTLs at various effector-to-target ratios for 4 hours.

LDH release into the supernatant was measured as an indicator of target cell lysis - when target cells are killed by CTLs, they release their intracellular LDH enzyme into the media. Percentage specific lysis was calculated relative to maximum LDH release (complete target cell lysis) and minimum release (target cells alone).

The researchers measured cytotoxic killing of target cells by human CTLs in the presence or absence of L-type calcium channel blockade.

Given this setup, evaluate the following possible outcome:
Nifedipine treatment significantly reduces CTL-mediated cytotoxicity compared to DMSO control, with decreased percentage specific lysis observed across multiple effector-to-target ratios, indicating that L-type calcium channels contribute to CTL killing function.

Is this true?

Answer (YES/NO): YES